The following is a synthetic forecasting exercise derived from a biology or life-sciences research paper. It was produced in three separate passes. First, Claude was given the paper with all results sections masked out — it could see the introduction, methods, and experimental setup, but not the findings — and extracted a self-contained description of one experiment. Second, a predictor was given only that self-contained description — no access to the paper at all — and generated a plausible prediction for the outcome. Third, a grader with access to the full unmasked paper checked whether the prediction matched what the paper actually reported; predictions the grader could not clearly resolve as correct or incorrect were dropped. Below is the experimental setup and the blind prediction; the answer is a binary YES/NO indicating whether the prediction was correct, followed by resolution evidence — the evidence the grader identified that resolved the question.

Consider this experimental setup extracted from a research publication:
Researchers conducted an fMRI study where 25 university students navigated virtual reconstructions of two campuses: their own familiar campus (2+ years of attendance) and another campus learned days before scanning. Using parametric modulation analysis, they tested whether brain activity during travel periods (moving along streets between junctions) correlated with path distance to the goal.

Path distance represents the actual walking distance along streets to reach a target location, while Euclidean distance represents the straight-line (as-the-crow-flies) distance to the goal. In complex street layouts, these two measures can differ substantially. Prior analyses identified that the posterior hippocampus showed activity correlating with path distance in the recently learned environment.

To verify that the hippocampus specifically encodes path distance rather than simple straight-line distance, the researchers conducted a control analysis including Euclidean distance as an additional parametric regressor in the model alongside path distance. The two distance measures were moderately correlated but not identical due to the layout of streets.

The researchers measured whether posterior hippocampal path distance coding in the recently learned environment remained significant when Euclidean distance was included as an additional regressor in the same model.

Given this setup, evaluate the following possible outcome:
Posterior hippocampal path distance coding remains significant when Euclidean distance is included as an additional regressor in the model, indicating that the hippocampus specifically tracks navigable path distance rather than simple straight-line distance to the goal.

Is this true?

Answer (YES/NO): YES